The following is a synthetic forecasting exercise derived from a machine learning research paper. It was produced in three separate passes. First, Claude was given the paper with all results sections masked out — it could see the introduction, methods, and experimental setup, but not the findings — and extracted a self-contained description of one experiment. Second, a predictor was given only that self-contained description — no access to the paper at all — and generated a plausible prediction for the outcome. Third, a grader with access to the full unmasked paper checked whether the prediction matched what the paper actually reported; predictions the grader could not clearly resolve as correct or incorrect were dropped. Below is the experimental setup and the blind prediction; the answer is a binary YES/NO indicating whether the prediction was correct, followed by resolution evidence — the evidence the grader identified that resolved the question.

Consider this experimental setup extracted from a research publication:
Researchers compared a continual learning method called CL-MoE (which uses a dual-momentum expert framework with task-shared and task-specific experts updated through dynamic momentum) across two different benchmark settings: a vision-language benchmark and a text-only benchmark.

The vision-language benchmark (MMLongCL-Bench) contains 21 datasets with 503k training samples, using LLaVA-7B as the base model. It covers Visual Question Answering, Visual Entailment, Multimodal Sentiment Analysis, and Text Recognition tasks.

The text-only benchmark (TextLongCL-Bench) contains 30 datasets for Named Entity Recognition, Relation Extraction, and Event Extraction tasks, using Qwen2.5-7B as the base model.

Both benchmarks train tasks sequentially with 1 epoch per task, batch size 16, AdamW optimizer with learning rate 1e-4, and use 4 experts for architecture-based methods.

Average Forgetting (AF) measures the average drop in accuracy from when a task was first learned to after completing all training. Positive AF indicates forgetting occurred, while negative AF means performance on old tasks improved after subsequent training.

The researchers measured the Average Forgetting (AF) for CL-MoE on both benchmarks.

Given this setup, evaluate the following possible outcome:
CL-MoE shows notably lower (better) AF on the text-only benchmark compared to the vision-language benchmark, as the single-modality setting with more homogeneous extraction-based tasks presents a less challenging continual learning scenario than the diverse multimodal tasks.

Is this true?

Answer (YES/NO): NO